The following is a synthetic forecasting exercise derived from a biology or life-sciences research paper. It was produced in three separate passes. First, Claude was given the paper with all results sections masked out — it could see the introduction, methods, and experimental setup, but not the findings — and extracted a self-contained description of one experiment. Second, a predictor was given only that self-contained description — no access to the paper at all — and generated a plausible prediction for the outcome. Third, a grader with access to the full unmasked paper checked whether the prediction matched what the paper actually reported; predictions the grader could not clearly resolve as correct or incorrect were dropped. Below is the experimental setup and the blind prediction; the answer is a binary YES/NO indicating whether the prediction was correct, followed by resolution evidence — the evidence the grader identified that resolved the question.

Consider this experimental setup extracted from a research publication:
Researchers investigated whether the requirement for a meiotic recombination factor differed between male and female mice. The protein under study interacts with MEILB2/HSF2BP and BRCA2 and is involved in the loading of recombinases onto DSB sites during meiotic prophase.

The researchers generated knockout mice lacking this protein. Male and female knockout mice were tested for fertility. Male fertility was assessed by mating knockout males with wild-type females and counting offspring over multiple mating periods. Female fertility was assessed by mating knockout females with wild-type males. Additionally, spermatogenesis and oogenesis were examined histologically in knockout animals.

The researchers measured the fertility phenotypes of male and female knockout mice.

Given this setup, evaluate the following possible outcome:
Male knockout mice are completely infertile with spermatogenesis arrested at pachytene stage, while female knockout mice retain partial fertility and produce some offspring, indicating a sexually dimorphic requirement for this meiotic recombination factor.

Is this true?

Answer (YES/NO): NO